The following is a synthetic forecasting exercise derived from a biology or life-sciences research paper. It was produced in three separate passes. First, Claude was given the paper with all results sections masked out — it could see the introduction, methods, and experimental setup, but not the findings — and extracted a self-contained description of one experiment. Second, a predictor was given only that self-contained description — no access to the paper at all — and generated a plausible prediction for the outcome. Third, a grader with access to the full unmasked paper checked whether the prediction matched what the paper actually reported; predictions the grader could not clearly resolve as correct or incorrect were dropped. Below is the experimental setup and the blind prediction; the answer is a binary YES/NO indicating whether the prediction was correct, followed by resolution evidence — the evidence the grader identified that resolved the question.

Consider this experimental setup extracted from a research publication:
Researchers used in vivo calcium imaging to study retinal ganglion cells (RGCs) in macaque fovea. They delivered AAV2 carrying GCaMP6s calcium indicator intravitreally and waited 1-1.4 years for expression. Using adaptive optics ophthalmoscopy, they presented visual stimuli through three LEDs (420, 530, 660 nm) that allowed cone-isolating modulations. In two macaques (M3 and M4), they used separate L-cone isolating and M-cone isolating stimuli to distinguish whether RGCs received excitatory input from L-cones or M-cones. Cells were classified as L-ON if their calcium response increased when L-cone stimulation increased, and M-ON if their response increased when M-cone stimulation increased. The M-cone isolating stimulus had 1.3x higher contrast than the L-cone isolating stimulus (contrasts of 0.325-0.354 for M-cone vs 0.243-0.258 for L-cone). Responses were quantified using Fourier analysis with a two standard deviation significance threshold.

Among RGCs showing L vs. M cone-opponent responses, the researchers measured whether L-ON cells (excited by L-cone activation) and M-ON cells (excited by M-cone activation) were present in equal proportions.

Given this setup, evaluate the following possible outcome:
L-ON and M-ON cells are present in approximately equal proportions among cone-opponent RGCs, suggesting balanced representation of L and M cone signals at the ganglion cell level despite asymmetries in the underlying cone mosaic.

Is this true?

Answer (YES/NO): NO